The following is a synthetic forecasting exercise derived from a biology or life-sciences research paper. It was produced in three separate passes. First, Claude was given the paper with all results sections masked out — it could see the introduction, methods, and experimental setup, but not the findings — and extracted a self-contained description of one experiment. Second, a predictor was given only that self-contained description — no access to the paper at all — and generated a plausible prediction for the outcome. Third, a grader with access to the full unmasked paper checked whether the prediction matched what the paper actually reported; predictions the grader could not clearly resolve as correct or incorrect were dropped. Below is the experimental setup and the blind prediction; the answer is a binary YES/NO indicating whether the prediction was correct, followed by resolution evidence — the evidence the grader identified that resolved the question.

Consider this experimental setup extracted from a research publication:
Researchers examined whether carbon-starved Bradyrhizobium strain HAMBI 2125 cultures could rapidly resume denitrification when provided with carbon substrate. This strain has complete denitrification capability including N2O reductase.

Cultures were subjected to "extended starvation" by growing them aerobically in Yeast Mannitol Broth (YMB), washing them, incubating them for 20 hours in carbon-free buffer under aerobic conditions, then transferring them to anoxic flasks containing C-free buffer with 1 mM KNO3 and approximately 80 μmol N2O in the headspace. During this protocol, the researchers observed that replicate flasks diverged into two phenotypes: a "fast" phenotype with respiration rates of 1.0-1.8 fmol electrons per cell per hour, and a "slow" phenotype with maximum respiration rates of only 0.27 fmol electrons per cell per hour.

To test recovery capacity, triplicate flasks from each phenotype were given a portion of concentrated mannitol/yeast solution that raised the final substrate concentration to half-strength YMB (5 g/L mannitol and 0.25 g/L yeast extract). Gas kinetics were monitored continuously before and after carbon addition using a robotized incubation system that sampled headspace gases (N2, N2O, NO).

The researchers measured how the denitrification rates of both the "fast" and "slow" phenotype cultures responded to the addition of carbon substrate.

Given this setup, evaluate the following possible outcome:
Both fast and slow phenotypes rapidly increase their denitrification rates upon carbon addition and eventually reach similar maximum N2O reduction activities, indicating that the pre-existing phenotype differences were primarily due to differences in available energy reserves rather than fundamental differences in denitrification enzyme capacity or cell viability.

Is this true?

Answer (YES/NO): NO